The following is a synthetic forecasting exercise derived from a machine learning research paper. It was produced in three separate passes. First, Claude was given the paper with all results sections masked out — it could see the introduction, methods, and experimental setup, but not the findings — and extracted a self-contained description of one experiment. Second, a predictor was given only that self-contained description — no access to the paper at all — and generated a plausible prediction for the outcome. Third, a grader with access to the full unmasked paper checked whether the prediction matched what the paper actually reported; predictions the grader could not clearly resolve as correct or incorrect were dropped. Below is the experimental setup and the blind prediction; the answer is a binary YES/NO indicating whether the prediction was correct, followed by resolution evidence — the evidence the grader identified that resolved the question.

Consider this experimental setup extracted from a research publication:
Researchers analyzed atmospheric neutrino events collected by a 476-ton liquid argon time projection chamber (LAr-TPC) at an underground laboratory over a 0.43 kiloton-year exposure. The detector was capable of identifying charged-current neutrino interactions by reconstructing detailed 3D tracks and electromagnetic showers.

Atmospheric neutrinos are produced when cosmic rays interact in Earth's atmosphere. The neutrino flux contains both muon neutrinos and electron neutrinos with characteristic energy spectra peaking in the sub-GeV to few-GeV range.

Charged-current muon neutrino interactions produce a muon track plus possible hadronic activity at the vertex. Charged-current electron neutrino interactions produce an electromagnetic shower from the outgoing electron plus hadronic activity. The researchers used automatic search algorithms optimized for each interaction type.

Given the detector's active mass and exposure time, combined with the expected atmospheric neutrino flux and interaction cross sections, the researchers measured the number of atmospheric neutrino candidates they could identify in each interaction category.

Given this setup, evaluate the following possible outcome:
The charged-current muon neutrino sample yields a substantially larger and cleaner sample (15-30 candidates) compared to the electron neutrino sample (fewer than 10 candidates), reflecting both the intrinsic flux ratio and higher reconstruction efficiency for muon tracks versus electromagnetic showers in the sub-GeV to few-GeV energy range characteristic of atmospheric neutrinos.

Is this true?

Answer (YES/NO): NO